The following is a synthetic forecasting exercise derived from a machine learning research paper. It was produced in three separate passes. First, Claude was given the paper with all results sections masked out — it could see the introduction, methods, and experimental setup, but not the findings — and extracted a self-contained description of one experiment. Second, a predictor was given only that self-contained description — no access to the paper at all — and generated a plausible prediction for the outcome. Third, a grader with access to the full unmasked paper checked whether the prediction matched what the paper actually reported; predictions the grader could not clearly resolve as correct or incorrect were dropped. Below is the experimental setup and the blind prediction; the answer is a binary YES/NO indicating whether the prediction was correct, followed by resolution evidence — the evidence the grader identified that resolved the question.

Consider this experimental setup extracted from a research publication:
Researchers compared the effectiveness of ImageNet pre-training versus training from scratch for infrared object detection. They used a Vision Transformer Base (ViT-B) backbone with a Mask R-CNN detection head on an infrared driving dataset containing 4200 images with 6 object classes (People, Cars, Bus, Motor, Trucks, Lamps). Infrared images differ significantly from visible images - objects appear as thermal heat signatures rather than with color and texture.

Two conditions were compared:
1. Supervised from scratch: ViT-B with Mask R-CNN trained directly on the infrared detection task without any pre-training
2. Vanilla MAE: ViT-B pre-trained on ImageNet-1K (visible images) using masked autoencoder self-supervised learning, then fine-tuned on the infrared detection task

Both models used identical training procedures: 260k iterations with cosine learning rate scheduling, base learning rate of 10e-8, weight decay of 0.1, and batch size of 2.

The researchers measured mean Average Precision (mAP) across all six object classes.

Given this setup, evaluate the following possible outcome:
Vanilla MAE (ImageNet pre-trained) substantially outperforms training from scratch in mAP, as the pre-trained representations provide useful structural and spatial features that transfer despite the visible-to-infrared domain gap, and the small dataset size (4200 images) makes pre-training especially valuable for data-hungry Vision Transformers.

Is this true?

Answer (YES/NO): NO